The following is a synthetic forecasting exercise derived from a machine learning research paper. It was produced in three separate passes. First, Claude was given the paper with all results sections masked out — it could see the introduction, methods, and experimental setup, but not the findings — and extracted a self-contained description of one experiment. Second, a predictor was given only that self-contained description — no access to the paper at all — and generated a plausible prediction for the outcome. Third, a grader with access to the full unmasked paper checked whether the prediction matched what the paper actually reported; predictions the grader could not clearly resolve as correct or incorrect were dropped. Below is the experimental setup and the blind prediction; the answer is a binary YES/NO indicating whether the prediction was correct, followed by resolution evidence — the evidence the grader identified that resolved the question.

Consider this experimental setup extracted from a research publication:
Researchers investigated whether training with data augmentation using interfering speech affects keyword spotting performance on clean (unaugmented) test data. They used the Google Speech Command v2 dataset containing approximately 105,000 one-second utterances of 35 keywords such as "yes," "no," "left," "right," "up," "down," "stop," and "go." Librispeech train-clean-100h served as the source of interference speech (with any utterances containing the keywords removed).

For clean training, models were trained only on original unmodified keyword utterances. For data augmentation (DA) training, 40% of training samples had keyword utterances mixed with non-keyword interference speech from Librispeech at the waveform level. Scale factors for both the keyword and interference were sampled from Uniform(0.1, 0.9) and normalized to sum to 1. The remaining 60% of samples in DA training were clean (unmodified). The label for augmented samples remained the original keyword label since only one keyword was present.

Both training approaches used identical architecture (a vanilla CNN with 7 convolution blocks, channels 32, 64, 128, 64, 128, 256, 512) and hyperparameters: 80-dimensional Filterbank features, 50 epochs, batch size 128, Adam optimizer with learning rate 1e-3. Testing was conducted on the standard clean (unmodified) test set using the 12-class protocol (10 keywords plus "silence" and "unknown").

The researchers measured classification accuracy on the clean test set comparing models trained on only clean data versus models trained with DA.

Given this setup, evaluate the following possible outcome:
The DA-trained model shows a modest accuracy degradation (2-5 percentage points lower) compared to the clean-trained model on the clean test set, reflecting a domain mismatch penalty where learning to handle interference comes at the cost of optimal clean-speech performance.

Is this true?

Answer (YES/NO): NO